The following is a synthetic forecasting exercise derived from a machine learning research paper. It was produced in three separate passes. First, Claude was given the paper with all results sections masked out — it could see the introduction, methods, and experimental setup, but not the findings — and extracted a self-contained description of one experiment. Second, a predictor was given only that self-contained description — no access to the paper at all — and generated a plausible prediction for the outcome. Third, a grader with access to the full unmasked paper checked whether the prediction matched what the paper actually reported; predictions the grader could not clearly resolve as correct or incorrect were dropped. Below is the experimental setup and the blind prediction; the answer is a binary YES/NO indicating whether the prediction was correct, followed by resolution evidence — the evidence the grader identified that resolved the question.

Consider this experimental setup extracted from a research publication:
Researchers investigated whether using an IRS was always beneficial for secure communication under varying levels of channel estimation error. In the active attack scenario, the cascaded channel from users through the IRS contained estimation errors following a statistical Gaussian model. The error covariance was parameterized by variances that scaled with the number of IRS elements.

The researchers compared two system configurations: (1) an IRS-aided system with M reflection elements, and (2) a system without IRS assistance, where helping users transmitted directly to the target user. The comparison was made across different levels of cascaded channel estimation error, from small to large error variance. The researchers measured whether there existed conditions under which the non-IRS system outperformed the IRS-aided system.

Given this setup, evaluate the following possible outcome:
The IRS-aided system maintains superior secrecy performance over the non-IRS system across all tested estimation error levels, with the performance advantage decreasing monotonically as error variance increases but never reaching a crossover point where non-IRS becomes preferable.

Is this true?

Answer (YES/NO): NO